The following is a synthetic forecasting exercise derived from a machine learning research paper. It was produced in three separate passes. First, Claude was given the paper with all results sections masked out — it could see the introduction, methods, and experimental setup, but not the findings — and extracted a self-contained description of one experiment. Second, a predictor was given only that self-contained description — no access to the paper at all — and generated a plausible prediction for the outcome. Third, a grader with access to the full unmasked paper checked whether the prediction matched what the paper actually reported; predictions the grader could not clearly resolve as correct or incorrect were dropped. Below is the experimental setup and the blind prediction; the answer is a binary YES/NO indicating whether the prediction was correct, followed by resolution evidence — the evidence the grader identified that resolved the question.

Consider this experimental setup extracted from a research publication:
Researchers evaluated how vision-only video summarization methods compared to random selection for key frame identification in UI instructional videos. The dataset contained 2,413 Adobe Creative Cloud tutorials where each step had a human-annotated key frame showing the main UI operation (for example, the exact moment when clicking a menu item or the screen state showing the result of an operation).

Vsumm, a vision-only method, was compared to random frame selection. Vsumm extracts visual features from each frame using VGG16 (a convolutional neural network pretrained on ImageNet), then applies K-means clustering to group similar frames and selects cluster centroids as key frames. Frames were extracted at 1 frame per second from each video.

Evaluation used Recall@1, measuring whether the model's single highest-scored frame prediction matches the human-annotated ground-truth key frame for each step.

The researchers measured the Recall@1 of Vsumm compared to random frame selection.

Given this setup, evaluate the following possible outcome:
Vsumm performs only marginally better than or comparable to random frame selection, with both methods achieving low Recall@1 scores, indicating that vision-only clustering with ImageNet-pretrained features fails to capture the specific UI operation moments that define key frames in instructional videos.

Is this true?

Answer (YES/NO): NO